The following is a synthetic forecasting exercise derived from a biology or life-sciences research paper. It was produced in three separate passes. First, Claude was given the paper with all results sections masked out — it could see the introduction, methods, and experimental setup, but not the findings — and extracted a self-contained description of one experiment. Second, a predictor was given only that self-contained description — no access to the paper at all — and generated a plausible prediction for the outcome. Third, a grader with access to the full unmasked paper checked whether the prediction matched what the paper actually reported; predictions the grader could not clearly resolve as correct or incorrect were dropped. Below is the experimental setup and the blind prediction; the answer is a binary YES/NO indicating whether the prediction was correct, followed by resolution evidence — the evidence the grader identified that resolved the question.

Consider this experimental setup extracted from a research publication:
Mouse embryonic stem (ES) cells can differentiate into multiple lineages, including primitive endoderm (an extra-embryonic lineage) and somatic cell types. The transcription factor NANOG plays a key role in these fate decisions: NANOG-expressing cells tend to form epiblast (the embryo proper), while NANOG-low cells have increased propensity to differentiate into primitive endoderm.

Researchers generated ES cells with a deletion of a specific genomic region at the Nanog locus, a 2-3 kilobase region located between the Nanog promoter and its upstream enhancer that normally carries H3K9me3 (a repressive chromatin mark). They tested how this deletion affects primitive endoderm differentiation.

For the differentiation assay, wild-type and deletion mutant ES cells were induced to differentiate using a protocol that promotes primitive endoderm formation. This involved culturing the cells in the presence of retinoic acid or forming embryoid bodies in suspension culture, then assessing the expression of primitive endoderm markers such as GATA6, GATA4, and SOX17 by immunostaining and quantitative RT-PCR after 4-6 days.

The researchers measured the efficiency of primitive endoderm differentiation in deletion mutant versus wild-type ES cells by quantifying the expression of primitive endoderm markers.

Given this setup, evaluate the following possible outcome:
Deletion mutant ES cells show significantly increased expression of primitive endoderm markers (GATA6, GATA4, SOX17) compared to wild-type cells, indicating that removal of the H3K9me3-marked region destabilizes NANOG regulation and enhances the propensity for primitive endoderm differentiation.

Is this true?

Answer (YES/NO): NO